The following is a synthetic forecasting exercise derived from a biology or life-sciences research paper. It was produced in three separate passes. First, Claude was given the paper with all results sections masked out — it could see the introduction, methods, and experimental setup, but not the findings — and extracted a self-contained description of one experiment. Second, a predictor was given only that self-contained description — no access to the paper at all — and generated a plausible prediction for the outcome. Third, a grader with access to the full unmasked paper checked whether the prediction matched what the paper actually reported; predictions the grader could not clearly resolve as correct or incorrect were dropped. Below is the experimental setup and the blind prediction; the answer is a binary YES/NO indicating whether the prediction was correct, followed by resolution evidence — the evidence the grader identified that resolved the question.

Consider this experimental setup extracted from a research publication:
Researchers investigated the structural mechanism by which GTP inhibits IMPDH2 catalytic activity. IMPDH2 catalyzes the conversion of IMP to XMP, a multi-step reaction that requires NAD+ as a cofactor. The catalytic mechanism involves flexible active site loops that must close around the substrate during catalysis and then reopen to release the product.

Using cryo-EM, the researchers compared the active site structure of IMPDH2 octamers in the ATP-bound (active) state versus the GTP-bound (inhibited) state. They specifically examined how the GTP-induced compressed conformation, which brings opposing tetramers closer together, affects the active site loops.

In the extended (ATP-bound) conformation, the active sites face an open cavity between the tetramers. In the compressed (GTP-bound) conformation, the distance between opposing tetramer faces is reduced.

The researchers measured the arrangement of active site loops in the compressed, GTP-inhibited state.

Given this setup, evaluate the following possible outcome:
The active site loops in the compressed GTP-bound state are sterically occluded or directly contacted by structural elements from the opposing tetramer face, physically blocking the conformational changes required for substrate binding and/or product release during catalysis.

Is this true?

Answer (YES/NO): YES